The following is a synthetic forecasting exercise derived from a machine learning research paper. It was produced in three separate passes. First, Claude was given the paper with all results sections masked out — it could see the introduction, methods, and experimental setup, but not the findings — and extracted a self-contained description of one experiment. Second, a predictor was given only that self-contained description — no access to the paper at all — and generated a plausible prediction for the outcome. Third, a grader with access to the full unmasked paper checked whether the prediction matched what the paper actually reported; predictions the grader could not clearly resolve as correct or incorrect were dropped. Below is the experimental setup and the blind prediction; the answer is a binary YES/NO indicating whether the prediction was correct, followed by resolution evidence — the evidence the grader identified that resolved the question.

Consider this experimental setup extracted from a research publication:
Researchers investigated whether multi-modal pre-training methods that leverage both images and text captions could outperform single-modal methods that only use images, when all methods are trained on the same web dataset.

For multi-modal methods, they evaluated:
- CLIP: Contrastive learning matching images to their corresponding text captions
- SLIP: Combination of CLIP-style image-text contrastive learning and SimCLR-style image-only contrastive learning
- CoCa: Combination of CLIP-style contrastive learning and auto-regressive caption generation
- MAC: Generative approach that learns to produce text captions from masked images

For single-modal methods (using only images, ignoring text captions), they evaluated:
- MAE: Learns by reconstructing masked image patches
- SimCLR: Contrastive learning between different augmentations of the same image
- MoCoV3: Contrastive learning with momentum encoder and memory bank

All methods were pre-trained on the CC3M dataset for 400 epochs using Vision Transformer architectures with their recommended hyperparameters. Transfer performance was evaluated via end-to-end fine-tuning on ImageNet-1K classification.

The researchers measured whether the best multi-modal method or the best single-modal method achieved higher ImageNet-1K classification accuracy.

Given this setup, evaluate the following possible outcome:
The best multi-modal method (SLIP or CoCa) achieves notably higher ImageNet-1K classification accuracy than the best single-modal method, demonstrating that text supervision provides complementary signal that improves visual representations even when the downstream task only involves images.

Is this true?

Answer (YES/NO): NO